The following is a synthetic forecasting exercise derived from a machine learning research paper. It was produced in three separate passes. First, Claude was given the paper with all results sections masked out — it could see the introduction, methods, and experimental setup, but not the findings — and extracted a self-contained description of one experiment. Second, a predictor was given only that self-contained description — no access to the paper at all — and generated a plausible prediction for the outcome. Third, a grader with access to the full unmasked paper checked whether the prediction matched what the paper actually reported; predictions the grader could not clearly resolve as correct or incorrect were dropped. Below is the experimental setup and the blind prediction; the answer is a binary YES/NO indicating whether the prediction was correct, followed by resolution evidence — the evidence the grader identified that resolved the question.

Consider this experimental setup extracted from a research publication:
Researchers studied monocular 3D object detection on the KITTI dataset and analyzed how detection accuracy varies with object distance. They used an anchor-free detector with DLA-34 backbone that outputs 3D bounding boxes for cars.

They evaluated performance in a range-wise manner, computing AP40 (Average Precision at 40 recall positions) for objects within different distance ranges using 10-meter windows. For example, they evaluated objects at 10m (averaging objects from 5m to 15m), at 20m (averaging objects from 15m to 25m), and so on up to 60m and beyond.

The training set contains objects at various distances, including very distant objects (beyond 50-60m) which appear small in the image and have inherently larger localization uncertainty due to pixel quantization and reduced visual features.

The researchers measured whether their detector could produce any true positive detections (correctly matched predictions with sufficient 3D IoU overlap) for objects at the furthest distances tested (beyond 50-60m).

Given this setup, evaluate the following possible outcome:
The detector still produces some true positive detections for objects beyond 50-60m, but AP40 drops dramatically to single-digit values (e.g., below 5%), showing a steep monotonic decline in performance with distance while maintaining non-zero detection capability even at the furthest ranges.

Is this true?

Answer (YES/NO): NO